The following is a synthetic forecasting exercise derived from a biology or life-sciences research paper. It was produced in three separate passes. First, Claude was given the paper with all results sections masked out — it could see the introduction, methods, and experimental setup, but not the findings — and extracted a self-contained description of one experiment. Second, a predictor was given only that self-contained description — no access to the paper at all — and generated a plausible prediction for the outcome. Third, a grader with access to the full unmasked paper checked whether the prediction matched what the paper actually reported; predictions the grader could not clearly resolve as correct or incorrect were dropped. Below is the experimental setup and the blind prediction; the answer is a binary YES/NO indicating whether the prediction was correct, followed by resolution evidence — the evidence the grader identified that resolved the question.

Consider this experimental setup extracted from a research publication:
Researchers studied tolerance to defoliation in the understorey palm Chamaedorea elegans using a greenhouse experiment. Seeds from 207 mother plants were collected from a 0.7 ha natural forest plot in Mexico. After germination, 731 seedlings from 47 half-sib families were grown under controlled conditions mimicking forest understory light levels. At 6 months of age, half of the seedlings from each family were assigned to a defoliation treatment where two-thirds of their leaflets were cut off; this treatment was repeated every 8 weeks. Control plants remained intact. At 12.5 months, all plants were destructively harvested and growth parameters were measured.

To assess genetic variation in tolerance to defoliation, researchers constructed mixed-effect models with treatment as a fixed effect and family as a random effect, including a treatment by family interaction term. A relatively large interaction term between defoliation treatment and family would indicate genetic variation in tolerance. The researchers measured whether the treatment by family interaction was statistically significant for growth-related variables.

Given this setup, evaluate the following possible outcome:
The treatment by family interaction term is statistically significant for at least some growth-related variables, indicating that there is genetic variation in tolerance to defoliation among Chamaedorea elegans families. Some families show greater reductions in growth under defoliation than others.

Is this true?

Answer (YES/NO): NO